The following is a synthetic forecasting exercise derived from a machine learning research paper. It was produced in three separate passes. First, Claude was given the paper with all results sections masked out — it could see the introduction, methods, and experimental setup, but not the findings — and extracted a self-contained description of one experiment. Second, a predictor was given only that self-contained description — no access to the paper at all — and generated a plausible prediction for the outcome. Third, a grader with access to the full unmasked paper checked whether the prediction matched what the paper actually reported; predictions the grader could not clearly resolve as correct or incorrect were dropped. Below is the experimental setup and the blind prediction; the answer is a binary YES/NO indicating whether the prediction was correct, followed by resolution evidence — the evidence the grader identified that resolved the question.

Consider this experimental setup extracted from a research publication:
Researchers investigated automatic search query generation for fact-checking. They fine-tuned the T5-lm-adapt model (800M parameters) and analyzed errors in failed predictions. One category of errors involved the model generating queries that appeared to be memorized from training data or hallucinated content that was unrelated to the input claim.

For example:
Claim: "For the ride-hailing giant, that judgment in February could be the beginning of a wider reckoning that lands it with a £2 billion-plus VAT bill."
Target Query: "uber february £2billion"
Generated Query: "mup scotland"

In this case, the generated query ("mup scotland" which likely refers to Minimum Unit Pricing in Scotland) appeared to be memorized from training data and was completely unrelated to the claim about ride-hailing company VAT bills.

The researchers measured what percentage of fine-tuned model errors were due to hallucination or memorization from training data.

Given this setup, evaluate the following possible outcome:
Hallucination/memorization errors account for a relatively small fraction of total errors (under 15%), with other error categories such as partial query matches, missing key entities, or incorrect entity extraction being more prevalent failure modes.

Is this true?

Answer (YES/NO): NO